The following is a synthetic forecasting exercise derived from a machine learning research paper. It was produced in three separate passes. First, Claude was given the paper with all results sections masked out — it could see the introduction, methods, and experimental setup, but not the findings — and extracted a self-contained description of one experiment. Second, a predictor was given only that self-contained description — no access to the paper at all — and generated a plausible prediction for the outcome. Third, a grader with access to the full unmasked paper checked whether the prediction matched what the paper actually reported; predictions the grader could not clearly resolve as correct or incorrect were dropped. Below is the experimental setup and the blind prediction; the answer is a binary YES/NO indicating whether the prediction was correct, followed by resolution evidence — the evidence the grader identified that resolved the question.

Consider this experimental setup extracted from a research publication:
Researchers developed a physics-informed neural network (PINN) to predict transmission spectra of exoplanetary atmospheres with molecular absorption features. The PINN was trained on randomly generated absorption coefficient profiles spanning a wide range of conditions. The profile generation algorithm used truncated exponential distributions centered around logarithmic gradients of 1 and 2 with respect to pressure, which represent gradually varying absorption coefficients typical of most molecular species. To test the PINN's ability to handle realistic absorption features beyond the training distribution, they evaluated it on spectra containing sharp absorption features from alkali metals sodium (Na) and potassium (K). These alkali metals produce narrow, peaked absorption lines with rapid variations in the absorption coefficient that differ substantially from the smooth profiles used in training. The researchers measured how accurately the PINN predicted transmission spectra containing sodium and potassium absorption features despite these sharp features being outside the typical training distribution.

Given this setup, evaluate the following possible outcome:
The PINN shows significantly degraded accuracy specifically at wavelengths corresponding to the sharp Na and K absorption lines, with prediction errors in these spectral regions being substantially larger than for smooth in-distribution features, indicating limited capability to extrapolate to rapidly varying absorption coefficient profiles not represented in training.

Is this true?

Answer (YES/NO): NO